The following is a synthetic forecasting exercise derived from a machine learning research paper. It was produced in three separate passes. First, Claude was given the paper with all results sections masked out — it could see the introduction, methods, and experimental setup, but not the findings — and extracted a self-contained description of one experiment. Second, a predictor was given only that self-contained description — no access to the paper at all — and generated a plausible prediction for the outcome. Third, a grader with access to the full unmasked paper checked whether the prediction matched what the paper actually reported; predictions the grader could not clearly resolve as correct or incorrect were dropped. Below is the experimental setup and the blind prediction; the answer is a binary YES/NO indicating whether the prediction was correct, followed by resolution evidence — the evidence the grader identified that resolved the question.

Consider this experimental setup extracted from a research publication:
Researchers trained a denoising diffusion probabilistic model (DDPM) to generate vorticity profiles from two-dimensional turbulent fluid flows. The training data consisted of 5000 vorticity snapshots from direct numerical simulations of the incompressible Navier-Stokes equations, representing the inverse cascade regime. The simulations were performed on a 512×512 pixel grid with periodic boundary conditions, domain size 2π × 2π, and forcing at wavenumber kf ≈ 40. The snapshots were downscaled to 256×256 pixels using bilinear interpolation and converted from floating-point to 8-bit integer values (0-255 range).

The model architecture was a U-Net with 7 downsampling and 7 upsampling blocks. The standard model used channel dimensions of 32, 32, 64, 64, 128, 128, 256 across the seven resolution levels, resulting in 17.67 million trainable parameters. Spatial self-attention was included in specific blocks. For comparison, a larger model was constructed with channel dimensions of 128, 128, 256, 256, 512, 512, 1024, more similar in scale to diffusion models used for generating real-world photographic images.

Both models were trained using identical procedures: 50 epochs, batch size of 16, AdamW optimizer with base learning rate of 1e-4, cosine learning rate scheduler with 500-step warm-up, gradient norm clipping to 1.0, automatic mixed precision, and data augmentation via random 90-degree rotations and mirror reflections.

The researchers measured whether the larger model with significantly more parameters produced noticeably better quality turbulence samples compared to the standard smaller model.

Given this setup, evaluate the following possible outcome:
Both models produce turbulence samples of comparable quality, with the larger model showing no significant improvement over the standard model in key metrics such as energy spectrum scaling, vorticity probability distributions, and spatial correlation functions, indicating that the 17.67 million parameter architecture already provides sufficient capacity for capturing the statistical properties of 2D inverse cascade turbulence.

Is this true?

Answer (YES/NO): YES